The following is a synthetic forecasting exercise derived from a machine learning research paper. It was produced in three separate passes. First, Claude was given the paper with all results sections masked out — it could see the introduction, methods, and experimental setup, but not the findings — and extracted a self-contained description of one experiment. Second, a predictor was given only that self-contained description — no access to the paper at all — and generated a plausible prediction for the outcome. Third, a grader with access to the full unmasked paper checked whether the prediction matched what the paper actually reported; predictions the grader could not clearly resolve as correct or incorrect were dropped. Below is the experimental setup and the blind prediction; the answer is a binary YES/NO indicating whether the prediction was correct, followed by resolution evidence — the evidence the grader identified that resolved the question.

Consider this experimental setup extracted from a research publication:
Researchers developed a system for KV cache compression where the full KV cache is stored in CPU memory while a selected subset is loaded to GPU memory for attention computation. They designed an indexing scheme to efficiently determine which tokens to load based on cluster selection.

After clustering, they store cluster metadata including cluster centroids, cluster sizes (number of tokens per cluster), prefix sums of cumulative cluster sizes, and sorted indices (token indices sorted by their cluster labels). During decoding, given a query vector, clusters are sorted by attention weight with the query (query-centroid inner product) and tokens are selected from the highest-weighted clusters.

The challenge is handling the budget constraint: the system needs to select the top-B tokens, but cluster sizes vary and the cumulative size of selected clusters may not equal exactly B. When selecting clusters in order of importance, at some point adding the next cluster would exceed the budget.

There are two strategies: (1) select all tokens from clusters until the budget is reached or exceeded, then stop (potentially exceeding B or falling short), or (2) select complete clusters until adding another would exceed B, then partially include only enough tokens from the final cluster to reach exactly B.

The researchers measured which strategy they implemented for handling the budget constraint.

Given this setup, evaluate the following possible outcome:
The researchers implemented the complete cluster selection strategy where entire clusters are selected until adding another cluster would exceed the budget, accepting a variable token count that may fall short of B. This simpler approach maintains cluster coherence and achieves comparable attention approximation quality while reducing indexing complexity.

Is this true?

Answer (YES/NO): NO